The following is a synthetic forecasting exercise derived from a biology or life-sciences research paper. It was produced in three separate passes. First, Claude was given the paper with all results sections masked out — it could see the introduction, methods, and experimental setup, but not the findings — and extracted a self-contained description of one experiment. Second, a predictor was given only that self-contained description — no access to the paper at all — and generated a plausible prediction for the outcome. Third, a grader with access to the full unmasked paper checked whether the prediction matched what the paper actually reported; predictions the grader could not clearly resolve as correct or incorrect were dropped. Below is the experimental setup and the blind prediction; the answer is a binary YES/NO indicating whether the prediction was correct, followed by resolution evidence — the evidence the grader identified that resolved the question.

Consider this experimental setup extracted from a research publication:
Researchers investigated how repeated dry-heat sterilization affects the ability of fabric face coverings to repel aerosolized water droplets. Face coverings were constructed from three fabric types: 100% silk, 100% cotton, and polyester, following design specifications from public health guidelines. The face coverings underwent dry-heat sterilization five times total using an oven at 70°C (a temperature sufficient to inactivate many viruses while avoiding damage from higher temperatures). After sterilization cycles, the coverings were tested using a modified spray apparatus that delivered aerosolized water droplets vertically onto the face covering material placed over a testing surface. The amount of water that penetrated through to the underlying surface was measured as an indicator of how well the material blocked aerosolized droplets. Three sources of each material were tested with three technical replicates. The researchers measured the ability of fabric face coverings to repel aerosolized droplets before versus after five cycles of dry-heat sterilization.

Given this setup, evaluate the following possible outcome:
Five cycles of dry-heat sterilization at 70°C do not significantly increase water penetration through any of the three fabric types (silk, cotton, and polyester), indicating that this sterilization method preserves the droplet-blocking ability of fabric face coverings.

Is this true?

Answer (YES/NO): YES